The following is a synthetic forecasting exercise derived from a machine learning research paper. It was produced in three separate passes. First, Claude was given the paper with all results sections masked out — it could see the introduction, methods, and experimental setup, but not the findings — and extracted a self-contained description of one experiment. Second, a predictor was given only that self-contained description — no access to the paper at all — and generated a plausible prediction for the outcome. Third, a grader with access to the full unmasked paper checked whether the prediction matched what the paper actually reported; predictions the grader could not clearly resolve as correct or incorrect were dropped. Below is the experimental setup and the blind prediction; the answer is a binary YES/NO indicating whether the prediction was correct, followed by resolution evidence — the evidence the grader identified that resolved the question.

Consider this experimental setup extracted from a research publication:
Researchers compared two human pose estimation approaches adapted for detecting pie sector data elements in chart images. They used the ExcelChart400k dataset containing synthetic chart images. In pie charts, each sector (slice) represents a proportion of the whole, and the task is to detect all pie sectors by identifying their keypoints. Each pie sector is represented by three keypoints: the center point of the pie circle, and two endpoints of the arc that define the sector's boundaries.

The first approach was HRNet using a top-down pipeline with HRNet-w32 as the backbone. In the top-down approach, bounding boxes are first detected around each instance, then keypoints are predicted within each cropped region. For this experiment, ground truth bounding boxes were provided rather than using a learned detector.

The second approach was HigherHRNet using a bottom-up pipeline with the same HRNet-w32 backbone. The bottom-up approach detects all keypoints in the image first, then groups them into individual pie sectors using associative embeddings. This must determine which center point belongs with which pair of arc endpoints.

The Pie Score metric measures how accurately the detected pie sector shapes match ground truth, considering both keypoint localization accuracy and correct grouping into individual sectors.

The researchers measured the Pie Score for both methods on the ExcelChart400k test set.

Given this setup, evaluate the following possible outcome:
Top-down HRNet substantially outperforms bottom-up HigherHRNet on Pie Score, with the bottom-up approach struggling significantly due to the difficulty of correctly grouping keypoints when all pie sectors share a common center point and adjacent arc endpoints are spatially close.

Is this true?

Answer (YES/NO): NO